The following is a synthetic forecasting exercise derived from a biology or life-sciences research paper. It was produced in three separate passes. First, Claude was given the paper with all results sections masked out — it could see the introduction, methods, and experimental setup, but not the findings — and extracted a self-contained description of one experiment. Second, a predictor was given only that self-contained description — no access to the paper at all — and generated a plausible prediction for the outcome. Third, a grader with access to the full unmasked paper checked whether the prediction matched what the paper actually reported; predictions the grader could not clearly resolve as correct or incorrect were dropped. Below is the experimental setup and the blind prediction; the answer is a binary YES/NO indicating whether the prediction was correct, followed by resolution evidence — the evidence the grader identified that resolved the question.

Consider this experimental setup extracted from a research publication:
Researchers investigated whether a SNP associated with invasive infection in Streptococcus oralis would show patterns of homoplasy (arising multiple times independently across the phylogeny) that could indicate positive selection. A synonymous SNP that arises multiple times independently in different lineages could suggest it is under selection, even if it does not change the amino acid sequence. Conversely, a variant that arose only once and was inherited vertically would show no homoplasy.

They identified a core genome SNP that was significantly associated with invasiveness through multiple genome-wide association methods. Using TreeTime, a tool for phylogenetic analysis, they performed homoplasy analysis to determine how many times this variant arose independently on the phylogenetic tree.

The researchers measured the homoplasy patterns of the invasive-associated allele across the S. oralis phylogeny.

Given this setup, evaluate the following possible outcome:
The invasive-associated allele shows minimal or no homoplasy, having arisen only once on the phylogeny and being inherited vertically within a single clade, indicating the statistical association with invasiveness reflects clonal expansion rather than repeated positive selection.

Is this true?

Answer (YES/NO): NO